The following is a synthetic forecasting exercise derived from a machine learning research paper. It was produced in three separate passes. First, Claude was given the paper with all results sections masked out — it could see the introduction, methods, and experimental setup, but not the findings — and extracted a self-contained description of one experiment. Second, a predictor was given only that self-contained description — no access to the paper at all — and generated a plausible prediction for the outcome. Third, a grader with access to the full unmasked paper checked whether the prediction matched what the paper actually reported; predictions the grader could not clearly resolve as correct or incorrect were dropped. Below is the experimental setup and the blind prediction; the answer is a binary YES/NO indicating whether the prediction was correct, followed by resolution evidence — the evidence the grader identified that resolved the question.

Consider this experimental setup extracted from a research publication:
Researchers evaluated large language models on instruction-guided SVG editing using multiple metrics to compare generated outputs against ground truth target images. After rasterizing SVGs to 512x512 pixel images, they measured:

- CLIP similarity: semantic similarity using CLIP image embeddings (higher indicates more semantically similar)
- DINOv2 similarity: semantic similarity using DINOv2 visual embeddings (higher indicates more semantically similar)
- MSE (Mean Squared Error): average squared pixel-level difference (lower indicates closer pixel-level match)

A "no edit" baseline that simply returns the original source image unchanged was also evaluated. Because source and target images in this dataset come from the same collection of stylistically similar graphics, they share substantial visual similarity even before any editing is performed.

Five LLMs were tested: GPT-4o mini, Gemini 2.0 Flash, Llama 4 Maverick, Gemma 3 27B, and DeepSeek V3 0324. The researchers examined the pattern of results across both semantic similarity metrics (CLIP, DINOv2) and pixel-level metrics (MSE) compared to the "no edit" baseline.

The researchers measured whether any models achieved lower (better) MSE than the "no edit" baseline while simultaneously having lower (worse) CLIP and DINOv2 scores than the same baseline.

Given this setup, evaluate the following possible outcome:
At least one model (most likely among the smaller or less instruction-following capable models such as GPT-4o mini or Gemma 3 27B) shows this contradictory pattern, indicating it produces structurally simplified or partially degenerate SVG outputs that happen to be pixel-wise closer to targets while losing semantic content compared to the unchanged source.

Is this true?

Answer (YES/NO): YES